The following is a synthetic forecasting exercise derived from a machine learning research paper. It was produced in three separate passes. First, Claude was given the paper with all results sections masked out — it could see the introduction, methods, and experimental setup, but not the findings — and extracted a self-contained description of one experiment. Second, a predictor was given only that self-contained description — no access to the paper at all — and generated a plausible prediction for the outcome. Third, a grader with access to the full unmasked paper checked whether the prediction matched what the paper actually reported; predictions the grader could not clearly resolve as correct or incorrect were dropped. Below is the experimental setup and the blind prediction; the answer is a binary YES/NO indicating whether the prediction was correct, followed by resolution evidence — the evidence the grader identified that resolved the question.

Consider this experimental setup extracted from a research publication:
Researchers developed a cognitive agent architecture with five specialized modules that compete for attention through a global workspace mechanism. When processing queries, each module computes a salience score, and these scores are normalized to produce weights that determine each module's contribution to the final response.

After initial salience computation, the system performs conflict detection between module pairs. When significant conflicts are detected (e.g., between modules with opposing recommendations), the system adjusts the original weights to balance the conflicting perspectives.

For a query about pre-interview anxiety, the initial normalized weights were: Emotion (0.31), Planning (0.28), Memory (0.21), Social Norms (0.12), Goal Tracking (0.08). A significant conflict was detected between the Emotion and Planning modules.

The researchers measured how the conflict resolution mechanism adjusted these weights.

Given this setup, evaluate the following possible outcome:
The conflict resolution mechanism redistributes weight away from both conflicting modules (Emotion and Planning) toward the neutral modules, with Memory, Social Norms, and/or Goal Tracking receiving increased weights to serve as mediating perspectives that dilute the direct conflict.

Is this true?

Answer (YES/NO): YES